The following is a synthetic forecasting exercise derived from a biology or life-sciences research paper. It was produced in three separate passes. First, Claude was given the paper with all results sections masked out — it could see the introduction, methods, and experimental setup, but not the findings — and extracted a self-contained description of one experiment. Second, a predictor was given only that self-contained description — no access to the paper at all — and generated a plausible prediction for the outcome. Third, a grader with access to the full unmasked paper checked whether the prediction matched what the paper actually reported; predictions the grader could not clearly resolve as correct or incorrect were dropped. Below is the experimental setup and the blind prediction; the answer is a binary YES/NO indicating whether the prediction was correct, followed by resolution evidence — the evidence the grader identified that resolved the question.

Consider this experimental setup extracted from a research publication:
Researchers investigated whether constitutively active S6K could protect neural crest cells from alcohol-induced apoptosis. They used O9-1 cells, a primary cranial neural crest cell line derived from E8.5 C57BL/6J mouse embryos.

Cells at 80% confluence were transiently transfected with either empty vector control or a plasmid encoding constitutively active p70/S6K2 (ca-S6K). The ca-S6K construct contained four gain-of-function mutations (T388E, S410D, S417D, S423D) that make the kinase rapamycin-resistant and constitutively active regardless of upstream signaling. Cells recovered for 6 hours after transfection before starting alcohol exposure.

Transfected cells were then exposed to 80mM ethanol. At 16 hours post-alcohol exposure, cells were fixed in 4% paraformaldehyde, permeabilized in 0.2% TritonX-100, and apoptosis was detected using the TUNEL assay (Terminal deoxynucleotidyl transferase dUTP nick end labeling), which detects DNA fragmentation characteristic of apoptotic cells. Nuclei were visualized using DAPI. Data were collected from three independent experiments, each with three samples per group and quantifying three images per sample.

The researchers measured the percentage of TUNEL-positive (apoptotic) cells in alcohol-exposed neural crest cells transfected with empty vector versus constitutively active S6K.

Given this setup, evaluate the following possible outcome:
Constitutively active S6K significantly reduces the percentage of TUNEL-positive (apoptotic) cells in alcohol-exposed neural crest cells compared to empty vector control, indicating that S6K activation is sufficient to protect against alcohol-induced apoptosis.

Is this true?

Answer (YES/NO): YES